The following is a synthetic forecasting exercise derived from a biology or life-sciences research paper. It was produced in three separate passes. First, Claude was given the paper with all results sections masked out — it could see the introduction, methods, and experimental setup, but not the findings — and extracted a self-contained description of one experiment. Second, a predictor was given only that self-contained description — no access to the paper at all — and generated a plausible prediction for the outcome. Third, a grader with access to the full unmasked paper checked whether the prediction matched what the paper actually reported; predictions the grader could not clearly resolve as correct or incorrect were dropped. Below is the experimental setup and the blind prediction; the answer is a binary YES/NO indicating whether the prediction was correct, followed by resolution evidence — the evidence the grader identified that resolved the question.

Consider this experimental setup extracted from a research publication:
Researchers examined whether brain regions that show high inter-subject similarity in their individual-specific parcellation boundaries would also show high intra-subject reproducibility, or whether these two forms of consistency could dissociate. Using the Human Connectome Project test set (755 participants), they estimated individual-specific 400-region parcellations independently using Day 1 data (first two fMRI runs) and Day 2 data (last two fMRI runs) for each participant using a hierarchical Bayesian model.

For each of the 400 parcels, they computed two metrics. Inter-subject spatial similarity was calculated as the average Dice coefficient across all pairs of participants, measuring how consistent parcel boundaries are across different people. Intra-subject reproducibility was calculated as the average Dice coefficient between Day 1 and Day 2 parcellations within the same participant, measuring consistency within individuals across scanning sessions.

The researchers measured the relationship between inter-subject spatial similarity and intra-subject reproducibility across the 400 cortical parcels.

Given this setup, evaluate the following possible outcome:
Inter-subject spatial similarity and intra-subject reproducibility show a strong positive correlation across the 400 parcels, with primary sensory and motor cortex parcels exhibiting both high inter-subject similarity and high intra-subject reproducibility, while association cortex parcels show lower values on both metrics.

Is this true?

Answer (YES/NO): YES